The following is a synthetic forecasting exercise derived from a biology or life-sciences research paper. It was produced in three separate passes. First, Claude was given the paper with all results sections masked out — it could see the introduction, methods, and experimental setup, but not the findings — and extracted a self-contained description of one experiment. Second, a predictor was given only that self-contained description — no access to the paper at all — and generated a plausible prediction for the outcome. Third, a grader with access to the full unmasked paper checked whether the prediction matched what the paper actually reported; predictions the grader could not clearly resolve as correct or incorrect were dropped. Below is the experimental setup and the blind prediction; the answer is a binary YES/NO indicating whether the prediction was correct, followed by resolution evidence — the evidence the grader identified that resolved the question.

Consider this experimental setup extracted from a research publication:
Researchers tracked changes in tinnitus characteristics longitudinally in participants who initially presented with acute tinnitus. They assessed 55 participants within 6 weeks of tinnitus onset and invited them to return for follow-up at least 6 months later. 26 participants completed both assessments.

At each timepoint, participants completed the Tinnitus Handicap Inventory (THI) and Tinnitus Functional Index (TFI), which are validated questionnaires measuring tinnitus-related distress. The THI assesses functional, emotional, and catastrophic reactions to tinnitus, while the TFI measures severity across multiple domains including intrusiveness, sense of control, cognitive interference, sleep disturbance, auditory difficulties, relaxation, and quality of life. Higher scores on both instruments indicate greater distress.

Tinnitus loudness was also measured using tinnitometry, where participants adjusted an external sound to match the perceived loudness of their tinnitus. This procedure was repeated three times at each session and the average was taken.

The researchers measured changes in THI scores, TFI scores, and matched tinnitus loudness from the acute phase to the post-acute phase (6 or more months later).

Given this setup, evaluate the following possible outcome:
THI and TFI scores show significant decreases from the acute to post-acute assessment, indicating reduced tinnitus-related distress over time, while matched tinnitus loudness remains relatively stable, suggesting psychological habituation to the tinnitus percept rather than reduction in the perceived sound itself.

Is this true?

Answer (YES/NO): NO